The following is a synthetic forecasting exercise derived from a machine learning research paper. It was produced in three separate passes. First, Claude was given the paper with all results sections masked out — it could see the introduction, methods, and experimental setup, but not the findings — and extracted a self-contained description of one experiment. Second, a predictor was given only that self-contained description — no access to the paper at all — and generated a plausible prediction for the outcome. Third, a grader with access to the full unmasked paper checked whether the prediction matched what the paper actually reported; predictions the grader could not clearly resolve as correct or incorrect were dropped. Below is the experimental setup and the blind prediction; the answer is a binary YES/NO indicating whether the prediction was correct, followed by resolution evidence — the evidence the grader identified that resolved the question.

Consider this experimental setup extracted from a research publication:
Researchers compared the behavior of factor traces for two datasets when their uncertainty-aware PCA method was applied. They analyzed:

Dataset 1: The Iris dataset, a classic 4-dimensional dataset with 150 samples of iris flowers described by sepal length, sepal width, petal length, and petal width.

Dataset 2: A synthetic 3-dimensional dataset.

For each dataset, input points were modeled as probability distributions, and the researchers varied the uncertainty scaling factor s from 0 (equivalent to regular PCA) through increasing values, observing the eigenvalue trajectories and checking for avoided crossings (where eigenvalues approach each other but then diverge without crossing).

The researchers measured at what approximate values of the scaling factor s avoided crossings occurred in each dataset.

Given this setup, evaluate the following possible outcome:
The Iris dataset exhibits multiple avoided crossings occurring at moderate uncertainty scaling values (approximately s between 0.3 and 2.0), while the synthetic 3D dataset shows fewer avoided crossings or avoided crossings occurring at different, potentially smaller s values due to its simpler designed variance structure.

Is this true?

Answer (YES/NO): NO